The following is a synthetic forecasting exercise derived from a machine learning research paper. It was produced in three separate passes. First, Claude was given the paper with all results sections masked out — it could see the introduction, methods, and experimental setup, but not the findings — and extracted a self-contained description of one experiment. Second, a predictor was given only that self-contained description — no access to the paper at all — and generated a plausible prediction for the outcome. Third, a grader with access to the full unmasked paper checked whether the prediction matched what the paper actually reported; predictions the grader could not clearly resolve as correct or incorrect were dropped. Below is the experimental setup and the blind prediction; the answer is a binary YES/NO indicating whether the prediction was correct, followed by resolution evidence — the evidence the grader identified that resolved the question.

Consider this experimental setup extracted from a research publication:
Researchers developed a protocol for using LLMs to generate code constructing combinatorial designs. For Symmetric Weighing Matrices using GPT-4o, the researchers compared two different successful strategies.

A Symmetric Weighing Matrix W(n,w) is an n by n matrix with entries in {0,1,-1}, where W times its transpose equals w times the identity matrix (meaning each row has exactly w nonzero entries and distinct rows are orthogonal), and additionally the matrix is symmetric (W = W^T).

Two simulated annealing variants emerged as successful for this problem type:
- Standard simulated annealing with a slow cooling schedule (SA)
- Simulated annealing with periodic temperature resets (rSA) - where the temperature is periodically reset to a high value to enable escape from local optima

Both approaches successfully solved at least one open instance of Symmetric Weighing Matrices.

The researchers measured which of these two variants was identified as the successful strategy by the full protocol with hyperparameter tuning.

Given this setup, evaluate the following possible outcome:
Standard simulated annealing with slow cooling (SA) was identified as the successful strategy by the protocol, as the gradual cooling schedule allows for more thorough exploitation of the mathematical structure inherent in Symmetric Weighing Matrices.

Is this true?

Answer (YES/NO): NO